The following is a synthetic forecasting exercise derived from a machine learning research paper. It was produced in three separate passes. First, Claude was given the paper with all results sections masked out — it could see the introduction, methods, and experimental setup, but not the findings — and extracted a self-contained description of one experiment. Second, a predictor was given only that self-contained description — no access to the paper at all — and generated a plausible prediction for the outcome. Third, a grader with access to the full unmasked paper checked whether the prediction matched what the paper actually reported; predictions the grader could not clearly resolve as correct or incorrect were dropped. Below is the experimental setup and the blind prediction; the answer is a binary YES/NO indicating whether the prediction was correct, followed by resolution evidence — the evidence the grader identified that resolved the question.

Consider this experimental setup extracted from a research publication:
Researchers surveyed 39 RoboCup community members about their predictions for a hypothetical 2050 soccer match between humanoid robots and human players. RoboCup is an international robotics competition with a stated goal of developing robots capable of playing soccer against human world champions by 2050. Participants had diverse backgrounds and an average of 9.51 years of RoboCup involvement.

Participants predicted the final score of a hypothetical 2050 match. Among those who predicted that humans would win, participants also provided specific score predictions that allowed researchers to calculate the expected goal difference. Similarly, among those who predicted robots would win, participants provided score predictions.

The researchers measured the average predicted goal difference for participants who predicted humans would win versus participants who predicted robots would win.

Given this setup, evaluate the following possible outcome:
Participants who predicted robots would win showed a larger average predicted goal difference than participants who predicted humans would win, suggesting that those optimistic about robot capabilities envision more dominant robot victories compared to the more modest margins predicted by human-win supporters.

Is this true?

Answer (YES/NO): NO